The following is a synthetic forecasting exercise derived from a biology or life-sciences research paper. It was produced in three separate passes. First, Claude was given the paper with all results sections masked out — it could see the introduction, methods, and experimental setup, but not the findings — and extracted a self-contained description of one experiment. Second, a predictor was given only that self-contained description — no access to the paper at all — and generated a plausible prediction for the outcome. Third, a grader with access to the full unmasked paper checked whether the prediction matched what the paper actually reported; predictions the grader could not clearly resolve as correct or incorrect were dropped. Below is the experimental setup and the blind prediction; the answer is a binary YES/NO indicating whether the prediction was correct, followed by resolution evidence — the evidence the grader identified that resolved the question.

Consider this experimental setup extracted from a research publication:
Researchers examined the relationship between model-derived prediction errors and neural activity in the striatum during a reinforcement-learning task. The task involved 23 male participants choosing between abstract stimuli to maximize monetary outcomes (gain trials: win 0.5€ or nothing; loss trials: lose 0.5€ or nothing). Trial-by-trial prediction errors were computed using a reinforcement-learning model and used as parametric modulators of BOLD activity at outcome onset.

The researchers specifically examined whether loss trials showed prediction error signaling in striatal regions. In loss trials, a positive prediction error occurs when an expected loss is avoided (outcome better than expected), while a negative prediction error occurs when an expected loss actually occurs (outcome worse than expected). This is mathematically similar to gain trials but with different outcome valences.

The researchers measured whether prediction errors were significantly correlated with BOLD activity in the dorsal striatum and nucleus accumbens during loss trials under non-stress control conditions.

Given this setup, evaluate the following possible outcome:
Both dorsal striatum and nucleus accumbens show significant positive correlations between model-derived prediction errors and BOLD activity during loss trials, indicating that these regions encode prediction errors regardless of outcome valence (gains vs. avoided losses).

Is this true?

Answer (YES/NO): YES